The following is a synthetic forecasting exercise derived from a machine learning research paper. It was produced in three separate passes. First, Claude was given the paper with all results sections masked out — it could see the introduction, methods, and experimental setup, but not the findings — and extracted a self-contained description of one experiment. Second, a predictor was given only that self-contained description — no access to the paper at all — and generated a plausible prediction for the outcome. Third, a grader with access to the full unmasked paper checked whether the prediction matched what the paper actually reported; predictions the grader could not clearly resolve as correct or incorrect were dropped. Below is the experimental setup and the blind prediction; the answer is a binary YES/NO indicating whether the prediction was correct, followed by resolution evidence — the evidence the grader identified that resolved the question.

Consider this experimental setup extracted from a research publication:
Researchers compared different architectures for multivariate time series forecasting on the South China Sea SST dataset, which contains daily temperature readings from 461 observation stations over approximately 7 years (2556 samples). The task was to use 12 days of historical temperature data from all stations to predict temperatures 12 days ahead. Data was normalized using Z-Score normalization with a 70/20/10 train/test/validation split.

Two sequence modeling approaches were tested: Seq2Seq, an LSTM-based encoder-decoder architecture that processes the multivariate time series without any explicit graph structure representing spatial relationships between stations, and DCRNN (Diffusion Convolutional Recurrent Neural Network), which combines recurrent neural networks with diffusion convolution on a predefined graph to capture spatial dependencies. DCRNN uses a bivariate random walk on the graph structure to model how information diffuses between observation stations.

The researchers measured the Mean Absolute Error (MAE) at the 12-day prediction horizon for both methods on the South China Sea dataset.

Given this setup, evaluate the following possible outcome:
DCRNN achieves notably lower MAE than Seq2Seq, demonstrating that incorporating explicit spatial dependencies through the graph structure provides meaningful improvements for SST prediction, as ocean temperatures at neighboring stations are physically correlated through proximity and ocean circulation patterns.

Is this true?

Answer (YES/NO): NO